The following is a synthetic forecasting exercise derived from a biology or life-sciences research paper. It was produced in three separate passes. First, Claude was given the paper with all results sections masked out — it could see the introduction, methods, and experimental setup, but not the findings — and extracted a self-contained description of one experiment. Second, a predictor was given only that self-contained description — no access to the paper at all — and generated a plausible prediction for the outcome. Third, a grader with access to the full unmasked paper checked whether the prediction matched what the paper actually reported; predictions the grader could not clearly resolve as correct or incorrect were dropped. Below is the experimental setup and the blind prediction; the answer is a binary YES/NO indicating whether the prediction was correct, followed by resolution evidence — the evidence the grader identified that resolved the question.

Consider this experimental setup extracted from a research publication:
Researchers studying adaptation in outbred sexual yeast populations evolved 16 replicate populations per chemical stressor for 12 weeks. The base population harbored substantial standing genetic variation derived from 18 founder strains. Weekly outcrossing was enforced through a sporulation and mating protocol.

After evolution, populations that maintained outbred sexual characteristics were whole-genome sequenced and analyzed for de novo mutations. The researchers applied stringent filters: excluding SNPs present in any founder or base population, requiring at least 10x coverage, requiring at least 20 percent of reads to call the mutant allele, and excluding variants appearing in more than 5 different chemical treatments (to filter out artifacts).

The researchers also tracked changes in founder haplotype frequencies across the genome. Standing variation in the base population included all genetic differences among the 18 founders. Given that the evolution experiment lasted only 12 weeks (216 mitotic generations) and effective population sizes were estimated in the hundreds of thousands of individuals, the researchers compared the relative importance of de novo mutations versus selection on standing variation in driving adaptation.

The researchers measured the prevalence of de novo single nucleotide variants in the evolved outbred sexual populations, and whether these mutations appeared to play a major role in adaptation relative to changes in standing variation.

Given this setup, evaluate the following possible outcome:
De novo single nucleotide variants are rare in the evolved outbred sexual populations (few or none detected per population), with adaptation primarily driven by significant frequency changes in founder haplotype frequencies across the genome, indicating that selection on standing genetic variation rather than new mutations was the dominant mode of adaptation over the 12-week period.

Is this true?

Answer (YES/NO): NO